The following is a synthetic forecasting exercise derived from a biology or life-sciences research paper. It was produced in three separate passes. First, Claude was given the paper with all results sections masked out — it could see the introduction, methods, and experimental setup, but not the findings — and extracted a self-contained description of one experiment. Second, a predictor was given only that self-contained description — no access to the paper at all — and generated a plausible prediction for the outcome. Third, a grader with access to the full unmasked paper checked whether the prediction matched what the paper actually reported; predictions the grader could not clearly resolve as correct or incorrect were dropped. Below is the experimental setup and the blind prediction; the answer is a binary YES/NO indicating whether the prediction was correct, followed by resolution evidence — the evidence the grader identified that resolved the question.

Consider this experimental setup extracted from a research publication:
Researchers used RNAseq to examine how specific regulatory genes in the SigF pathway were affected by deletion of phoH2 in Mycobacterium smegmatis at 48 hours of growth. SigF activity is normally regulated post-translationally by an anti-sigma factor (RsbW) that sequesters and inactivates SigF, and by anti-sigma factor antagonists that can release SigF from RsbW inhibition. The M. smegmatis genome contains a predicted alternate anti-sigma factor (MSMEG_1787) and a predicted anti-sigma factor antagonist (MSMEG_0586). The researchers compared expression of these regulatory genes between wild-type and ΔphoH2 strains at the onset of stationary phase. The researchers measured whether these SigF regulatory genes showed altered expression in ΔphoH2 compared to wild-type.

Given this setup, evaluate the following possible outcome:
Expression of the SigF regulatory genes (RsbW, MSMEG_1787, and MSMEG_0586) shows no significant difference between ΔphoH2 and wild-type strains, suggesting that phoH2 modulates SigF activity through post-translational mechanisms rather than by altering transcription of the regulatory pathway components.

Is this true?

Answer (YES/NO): NO